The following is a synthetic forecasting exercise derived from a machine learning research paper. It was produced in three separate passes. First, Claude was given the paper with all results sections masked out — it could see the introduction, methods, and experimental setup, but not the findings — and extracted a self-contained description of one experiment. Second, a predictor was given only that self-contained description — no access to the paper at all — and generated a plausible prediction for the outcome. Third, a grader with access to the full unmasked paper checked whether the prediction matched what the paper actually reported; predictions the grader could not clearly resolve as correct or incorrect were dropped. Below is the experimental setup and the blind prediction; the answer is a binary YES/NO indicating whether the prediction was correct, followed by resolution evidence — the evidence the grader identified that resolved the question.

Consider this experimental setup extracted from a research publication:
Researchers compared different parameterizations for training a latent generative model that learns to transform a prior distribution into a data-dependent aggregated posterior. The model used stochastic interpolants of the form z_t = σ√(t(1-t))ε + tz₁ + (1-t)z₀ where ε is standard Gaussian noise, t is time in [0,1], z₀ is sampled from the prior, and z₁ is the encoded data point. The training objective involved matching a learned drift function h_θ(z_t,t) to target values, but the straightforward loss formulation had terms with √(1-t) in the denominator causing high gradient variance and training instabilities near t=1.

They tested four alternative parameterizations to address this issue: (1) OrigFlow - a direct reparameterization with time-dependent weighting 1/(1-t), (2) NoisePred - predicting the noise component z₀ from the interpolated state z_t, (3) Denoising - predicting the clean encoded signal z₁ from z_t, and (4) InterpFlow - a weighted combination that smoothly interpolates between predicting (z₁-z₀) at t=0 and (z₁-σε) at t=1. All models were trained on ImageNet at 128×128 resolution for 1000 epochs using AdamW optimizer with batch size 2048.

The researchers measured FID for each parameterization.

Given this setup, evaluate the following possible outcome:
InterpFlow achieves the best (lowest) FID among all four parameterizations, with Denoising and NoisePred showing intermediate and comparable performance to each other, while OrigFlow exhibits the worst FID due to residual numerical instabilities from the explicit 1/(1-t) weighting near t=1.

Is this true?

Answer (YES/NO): NO